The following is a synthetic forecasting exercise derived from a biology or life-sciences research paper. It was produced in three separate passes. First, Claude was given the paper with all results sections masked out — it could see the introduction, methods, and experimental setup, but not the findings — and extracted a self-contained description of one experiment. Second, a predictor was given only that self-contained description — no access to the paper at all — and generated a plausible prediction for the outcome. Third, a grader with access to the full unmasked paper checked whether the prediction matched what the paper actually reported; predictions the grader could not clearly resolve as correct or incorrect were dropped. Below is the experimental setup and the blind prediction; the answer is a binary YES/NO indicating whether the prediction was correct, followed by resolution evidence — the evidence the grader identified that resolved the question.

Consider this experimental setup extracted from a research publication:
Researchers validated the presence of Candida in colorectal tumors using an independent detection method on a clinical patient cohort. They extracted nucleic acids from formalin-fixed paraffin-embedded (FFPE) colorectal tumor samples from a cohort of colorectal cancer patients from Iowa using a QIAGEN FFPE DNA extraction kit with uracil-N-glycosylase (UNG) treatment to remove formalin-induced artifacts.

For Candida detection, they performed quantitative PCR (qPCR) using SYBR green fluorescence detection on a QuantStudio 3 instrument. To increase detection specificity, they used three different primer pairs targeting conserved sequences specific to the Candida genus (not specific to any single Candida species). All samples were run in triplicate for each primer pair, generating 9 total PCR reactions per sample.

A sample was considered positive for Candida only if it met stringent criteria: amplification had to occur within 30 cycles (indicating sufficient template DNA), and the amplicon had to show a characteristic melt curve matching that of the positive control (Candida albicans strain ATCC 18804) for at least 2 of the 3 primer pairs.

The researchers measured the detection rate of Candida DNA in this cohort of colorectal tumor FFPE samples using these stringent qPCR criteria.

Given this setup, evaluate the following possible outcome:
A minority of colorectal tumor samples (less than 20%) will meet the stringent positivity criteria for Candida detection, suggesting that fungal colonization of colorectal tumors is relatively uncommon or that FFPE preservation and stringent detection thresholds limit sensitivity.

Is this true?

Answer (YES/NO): NO